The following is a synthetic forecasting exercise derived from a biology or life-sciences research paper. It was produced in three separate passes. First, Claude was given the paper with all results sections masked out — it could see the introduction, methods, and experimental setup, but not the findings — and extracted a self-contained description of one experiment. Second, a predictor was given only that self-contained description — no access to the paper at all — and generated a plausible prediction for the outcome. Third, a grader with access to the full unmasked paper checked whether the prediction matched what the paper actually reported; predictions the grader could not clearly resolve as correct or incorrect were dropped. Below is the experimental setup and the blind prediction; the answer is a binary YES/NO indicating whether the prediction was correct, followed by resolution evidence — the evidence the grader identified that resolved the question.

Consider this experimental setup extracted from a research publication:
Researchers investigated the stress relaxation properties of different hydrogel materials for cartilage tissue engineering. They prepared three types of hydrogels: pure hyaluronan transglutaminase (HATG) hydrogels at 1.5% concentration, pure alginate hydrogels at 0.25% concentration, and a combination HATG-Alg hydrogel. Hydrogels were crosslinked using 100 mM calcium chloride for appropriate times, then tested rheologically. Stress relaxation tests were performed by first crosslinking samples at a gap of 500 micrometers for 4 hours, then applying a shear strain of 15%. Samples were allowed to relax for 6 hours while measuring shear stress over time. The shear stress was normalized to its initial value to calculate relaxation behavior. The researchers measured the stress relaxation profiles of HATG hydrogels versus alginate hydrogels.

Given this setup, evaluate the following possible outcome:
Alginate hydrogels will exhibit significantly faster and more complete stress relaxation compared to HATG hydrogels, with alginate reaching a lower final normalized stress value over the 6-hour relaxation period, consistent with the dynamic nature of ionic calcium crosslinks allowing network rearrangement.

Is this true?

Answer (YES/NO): YES